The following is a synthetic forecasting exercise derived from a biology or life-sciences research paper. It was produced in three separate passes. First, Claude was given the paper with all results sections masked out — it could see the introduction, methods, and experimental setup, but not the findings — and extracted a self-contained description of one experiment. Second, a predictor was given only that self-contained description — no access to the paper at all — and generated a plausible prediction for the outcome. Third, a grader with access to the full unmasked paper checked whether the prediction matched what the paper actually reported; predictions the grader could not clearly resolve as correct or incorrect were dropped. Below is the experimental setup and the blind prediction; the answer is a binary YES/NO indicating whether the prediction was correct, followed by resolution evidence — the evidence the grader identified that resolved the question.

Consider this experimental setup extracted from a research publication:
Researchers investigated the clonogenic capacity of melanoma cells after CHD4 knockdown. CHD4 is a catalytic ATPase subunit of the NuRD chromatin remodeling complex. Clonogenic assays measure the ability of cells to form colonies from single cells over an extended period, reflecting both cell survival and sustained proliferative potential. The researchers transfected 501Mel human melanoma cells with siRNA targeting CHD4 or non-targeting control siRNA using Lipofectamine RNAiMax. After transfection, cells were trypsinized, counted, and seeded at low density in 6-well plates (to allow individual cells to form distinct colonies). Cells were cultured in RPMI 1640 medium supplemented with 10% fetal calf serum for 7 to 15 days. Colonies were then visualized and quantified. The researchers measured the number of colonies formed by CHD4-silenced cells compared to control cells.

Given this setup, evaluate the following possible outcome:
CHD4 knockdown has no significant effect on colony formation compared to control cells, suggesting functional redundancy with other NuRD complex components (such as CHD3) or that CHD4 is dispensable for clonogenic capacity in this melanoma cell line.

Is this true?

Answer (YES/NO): NO